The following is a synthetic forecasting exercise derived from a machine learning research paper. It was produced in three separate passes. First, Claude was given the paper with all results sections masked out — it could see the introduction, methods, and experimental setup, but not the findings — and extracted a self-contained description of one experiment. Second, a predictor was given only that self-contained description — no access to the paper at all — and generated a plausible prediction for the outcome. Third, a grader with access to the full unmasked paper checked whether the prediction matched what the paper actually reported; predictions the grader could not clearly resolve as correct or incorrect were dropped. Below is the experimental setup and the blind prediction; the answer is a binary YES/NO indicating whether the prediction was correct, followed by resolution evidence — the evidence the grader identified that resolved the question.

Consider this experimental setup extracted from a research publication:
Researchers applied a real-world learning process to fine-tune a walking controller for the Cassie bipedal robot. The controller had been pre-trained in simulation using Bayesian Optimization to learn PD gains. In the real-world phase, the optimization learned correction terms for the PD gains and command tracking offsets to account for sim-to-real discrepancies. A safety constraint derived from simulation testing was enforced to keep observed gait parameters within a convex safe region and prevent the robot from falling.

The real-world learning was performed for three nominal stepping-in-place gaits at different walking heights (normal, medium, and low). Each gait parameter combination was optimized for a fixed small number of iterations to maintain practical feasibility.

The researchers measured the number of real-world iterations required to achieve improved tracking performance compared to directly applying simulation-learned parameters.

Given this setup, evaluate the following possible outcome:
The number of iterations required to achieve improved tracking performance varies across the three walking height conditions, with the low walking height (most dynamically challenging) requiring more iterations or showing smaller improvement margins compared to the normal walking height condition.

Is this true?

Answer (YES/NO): NO